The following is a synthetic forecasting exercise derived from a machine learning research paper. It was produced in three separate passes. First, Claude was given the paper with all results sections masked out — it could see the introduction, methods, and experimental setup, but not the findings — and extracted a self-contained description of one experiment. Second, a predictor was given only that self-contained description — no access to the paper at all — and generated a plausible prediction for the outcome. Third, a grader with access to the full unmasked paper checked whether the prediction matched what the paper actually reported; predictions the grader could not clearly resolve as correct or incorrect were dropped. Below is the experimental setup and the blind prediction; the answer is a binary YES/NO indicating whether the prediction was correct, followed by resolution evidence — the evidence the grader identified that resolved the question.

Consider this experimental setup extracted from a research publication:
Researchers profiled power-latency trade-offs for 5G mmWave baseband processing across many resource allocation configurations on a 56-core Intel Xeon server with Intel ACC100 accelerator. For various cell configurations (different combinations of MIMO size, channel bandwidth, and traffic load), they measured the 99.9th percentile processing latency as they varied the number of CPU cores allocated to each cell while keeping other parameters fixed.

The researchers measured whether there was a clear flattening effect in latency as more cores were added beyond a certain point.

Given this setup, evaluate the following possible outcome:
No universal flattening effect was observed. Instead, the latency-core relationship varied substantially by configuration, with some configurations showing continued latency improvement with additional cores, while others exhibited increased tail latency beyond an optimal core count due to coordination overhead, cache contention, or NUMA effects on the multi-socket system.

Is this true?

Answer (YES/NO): NO